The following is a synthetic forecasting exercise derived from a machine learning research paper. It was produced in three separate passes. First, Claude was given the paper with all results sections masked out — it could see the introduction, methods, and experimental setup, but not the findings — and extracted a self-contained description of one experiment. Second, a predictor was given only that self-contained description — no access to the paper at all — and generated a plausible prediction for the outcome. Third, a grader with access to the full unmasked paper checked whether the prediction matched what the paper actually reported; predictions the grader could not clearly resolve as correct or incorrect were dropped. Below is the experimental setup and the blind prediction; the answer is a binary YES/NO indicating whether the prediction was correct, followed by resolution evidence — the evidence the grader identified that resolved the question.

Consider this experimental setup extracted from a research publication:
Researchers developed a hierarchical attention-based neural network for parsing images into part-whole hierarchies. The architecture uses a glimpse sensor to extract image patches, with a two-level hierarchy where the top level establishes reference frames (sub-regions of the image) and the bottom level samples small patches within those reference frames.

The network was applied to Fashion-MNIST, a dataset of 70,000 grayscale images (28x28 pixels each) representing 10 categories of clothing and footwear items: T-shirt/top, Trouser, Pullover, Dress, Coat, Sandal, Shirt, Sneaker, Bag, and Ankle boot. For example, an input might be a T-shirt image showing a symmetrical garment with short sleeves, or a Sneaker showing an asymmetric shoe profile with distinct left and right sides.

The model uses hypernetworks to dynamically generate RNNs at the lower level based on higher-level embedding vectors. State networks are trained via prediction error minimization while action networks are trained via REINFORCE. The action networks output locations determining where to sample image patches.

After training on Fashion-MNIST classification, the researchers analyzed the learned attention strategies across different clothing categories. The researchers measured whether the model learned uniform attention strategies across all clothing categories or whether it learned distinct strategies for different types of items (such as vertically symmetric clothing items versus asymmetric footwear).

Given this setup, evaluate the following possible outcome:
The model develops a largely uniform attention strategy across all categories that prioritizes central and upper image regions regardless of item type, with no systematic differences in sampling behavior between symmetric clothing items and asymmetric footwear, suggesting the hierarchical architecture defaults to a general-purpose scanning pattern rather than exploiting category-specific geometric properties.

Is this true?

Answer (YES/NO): NO